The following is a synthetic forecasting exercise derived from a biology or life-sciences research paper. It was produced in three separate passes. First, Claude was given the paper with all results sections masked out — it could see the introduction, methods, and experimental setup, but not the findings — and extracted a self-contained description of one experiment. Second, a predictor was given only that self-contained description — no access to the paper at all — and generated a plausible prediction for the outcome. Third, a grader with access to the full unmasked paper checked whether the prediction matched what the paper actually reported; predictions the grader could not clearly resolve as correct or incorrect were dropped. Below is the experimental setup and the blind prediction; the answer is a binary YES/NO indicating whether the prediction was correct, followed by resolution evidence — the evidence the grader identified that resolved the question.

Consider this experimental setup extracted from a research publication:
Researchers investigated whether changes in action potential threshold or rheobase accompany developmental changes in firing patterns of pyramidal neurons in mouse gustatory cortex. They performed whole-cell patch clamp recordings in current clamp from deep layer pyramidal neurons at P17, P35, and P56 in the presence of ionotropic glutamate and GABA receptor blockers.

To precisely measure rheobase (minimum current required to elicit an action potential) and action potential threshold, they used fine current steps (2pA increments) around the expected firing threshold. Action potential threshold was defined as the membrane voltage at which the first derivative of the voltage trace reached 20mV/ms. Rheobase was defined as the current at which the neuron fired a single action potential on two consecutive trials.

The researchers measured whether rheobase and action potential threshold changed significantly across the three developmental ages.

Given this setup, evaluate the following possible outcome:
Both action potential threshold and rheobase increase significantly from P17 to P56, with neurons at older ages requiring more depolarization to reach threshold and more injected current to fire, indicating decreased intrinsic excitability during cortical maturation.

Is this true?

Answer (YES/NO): NO